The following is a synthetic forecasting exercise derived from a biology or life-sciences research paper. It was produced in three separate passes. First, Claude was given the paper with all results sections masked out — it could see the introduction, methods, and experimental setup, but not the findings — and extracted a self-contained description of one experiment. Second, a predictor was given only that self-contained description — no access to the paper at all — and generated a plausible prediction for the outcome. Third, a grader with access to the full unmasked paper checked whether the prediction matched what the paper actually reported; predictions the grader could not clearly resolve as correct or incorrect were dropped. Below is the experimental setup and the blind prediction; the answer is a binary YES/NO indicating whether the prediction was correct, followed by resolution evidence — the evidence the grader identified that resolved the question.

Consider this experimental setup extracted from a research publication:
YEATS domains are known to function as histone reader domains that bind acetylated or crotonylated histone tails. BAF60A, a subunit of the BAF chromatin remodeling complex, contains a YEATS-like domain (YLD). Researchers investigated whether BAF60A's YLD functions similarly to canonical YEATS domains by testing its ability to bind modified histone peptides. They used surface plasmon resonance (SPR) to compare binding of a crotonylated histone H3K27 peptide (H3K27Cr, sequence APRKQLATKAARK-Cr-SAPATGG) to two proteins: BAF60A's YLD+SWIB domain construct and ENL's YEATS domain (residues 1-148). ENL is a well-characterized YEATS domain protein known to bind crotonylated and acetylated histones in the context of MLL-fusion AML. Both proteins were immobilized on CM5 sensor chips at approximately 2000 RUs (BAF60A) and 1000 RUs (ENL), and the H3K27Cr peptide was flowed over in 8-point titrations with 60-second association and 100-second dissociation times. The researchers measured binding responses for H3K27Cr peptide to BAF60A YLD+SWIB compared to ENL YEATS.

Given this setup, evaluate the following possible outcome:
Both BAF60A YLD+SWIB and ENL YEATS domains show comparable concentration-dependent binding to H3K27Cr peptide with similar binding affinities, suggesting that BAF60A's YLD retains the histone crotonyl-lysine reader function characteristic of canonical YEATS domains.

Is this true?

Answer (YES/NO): NO